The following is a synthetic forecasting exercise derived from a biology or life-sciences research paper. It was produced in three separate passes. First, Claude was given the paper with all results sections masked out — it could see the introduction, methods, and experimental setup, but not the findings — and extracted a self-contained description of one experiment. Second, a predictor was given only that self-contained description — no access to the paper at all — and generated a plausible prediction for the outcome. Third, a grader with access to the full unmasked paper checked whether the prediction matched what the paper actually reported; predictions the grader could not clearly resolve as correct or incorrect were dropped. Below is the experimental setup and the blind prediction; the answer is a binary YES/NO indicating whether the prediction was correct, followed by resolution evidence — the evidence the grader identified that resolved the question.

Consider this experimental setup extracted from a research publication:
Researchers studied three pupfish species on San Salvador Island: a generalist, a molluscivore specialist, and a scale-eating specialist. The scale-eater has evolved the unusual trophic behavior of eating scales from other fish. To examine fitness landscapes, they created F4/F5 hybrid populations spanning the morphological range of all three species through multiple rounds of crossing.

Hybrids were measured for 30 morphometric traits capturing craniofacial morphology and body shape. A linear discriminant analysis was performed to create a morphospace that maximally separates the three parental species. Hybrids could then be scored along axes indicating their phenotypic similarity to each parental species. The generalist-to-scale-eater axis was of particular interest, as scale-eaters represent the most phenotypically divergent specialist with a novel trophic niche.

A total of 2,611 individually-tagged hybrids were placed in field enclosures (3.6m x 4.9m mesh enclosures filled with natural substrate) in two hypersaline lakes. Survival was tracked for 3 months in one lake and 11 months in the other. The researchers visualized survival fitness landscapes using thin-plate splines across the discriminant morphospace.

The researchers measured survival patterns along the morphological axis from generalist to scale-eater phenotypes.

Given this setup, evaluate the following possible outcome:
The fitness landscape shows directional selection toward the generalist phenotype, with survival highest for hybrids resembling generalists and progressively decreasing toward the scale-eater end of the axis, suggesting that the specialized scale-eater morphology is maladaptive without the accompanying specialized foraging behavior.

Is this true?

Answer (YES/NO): NO